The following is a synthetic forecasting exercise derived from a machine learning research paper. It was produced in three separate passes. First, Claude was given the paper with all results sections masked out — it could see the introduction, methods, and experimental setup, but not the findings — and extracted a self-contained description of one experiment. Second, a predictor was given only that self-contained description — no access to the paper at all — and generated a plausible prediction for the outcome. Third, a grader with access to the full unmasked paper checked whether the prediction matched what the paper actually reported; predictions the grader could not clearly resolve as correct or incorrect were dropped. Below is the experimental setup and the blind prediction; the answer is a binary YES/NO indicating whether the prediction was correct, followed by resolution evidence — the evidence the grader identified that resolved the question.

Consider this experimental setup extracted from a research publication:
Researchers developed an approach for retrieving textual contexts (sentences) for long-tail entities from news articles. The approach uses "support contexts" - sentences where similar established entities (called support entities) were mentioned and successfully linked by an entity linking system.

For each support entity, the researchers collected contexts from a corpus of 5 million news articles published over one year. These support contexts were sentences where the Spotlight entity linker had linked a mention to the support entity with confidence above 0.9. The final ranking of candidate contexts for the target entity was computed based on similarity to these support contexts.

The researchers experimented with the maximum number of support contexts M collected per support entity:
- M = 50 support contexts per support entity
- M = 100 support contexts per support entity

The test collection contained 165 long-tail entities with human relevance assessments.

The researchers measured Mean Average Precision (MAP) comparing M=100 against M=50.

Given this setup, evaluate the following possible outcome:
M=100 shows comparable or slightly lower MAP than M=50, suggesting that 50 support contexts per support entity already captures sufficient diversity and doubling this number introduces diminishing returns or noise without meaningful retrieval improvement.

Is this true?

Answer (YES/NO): YES